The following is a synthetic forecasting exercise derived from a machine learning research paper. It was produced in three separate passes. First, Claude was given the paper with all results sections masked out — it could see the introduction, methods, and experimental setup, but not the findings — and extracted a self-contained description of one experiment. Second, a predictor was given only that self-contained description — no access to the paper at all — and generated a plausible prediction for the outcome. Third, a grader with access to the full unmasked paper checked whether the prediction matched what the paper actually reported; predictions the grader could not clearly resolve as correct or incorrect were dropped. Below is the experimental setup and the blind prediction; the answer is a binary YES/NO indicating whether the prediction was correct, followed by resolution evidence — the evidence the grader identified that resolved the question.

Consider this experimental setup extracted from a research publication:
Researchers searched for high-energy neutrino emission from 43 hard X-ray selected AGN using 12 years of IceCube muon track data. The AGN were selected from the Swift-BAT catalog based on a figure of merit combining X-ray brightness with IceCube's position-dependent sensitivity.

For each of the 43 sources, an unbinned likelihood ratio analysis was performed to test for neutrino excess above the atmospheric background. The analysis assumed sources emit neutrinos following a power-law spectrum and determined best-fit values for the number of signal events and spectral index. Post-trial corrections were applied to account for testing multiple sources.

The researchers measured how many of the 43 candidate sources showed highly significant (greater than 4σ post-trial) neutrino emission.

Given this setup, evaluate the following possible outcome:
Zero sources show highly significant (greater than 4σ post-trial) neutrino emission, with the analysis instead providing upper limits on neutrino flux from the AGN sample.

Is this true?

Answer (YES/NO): NO